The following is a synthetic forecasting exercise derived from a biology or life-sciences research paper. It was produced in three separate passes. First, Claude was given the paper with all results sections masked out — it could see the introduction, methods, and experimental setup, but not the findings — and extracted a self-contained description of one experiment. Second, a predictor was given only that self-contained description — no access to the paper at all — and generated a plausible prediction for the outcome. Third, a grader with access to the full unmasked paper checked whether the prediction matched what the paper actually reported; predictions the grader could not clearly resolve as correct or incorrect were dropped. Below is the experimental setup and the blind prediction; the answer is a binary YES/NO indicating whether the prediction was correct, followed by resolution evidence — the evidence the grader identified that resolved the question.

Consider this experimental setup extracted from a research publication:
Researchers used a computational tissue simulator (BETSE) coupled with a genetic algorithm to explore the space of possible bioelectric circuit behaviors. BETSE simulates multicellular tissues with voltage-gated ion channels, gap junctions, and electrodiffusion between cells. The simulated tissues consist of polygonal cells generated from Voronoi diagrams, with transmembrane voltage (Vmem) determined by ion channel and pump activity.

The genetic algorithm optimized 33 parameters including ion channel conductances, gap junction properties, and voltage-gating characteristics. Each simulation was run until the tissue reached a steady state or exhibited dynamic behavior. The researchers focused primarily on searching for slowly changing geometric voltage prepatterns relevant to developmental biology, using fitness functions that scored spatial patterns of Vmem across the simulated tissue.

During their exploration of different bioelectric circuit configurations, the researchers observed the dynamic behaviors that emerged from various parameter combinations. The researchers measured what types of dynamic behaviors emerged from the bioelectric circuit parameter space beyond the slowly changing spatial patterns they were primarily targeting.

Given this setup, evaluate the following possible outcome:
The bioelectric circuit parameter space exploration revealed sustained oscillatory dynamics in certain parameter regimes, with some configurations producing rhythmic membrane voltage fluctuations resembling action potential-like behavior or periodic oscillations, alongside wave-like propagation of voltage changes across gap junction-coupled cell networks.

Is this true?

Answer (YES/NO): YES